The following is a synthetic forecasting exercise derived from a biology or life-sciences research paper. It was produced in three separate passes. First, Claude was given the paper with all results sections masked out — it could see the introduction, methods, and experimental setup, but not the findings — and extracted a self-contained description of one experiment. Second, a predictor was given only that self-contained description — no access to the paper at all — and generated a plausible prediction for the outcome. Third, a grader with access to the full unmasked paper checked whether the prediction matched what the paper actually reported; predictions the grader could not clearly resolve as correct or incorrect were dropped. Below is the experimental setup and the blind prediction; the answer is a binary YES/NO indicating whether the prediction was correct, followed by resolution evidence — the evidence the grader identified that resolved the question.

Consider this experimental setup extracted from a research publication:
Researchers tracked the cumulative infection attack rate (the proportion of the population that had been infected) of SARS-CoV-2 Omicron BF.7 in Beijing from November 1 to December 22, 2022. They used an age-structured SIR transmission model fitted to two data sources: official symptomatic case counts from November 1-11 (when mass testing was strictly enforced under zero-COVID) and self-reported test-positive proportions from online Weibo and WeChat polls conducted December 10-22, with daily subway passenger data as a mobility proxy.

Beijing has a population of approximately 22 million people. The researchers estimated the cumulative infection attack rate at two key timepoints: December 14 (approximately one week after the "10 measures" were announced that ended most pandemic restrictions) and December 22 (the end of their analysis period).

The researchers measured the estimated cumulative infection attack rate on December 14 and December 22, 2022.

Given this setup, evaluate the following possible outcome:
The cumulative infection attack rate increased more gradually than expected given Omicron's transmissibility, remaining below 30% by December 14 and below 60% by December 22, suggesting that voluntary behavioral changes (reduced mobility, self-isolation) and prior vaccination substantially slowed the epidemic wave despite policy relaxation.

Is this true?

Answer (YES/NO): NO